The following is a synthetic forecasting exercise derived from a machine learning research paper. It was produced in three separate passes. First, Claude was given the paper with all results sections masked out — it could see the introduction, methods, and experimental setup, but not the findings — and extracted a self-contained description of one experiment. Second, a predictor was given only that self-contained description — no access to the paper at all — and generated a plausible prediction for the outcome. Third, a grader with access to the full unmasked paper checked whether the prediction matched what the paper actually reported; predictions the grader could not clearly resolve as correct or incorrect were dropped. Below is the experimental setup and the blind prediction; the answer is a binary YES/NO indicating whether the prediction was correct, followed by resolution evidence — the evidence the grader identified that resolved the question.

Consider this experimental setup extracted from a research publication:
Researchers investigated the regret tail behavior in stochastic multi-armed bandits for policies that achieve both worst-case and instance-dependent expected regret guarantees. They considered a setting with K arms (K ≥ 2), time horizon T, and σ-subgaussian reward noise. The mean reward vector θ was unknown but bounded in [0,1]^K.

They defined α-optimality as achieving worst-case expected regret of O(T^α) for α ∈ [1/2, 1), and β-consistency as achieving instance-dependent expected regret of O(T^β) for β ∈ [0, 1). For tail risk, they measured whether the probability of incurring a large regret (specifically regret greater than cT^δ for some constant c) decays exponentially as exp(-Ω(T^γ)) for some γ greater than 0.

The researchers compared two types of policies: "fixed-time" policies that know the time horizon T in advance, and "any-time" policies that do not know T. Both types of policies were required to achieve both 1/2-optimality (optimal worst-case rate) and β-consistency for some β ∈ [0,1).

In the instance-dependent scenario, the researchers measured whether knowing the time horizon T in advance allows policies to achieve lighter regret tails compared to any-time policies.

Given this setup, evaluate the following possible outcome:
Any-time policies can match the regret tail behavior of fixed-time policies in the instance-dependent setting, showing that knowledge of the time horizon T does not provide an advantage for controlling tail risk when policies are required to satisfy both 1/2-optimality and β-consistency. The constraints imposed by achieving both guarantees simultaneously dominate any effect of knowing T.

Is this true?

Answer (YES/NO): NO